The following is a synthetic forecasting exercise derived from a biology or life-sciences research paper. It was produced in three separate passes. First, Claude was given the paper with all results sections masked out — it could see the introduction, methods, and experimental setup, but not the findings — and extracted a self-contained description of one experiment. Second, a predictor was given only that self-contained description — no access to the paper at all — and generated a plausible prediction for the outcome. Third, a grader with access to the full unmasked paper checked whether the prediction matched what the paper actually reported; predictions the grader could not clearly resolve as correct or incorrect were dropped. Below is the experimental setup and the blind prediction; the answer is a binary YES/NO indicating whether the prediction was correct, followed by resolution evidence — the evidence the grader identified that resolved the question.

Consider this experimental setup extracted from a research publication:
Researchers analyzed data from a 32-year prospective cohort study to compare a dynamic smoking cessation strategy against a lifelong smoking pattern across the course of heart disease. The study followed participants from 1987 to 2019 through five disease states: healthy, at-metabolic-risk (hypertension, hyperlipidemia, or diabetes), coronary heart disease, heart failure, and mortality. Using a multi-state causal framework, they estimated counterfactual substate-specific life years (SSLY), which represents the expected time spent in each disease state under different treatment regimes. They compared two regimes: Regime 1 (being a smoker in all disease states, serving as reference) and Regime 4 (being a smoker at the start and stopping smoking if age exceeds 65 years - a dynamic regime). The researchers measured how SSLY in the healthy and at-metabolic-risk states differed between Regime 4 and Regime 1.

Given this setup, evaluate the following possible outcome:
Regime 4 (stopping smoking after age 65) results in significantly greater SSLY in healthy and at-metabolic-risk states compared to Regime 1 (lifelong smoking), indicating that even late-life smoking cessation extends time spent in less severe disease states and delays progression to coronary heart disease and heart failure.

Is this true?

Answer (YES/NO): YES